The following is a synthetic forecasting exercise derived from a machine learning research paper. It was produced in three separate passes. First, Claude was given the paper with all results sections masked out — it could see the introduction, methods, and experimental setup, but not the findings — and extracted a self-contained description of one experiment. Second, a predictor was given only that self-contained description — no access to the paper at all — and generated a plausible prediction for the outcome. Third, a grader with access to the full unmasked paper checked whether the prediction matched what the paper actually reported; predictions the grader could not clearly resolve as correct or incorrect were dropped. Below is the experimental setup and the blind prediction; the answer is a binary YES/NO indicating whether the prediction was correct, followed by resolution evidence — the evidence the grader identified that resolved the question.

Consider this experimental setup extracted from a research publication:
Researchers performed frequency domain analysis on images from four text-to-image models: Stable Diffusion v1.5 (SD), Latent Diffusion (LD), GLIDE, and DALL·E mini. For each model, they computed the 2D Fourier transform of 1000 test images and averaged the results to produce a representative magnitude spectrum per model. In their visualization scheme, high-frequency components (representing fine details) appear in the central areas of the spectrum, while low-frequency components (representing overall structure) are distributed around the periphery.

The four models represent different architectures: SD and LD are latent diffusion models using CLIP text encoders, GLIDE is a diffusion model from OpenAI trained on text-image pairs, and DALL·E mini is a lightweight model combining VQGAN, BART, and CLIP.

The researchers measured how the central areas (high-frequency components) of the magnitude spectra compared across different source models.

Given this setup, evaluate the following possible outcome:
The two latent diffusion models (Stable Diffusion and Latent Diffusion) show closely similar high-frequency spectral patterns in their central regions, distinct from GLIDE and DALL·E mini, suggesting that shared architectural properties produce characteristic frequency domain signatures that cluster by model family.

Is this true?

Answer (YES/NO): NO